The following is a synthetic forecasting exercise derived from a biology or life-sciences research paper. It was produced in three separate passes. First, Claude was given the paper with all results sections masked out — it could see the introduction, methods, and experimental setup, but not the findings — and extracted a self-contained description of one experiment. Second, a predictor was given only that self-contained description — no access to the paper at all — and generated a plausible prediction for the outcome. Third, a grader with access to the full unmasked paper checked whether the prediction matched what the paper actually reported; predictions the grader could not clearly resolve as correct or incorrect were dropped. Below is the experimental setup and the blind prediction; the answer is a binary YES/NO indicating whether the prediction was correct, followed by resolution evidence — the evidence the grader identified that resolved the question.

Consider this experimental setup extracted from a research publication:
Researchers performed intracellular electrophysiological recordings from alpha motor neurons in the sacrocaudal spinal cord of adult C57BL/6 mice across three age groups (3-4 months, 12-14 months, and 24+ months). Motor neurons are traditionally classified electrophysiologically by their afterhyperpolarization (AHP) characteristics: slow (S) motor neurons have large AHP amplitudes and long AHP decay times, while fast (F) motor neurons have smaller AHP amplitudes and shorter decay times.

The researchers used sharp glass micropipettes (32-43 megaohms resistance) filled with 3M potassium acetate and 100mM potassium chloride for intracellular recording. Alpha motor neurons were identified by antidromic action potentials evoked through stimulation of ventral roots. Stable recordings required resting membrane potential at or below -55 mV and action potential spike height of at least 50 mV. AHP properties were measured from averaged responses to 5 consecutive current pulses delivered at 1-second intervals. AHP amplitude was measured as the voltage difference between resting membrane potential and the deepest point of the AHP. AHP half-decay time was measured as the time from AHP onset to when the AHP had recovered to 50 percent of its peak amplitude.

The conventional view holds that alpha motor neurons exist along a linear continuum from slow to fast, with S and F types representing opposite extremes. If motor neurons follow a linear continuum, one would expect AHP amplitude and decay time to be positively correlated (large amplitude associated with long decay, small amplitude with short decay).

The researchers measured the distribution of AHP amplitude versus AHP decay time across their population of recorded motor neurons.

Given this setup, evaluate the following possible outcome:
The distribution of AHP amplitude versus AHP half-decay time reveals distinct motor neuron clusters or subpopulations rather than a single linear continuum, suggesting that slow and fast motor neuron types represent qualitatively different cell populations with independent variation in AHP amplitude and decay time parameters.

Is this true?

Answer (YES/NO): NO